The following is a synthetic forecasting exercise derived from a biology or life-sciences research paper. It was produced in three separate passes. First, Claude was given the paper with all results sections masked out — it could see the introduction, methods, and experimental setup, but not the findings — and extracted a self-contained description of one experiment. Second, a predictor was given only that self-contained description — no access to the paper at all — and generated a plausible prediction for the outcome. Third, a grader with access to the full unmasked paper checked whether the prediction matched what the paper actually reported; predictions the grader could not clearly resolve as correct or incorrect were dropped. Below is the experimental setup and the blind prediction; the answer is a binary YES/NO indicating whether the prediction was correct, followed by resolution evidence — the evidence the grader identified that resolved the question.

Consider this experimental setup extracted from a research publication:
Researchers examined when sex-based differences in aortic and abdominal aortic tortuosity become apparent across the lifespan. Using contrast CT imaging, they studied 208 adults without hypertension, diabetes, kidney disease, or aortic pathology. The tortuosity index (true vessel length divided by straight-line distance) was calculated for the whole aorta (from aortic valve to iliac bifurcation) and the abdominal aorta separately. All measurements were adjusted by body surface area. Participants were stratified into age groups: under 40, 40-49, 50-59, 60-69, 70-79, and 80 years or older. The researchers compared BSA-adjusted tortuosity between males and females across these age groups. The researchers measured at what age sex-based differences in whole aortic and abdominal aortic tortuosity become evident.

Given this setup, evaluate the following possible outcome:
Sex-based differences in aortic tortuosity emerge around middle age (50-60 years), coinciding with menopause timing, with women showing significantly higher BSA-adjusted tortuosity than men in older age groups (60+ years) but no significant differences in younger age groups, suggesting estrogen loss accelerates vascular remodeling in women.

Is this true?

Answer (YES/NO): NO